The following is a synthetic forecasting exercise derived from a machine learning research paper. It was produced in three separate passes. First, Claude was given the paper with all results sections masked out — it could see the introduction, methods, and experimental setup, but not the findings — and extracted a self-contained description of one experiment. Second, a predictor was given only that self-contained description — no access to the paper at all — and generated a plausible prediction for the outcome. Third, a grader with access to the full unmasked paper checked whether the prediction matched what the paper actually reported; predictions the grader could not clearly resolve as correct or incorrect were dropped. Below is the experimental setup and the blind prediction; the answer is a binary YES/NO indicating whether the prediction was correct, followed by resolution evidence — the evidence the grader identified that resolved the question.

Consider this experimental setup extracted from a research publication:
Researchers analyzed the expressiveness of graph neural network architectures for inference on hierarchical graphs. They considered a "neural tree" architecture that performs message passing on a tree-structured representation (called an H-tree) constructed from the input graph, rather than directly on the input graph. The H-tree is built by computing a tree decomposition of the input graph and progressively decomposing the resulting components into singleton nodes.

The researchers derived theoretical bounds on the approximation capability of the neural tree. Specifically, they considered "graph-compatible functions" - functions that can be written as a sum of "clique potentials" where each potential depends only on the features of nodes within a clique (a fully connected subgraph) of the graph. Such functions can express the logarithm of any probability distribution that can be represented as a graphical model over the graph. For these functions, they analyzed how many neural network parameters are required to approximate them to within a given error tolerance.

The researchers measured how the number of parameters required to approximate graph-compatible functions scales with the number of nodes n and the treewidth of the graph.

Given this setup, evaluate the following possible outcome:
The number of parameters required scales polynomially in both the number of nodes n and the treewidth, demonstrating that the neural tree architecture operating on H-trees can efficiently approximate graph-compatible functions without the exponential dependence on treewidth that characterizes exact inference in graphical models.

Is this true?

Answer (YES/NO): NO